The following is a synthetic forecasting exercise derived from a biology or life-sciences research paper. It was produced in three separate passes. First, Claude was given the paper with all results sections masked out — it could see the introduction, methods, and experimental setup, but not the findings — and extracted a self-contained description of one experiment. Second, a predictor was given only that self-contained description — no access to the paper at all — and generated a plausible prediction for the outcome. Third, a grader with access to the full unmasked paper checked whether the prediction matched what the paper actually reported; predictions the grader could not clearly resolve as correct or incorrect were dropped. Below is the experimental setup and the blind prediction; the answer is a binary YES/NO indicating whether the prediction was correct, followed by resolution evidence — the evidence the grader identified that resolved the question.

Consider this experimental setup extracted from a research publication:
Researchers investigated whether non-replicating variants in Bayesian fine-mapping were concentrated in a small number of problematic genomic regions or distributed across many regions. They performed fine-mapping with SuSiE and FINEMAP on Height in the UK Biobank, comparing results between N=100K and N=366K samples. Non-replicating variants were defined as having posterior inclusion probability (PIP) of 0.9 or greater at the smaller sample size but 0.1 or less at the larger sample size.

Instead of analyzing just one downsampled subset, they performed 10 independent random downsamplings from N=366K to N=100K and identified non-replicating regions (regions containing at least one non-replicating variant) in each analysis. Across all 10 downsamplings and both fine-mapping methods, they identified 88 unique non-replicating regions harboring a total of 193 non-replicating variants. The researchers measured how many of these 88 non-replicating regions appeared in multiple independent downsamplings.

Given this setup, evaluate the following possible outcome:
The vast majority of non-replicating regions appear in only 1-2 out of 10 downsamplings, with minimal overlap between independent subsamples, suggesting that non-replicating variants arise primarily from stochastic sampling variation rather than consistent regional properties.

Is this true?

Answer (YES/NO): YES